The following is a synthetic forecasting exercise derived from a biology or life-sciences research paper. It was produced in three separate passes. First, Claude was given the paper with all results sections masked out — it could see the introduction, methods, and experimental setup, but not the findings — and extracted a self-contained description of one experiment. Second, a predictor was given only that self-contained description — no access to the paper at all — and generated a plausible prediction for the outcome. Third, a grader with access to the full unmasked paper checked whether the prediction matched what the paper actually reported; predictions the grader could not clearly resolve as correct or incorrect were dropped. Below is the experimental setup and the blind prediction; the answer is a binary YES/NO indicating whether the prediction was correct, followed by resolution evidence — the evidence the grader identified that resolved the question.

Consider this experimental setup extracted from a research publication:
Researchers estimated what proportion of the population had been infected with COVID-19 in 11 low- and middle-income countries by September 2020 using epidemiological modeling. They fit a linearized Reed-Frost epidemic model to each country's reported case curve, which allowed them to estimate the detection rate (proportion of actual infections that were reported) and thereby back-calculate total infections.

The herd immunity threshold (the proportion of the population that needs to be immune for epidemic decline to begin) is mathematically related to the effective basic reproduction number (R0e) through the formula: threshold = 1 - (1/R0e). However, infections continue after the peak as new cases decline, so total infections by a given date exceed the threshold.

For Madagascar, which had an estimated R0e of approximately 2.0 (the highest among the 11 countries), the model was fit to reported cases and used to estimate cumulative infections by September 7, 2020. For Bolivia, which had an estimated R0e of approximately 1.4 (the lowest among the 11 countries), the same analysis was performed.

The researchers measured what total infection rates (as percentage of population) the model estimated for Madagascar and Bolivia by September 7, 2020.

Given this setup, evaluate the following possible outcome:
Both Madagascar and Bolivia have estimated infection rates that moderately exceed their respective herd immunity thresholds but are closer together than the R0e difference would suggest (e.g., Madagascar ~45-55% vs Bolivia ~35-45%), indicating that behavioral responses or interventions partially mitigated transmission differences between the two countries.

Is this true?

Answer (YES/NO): NO